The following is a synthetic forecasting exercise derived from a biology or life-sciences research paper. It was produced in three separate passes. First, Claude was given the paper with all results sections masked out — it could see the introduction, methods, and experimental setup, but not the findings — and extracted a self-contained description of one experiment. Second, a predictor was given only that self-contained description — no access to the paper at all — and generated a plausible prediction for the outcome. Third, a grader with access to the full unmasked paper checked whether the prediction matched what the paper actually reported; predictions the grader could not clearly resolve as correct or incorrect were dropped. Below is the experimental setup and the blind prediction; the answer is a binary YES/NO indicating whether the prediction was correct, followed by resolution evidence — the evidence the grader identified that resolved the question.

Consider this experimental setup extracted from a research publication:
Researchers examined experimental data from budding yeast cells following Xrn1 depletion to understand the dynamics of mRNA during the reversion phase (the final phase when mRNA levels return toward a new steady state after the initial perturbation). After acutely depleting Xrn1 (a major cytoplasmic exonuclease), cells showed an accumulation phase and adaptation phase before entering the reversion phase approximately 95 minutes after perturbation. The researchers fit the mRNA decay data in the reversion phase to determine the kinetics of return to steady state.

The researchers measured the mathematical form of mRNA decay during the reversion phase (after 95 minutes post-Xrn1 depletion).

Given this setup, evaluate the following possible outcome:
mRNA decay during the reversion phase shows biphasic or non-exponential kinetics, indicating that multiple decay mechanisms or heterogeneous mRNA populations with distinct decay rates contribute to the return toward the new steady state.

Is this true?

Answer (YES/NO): NO